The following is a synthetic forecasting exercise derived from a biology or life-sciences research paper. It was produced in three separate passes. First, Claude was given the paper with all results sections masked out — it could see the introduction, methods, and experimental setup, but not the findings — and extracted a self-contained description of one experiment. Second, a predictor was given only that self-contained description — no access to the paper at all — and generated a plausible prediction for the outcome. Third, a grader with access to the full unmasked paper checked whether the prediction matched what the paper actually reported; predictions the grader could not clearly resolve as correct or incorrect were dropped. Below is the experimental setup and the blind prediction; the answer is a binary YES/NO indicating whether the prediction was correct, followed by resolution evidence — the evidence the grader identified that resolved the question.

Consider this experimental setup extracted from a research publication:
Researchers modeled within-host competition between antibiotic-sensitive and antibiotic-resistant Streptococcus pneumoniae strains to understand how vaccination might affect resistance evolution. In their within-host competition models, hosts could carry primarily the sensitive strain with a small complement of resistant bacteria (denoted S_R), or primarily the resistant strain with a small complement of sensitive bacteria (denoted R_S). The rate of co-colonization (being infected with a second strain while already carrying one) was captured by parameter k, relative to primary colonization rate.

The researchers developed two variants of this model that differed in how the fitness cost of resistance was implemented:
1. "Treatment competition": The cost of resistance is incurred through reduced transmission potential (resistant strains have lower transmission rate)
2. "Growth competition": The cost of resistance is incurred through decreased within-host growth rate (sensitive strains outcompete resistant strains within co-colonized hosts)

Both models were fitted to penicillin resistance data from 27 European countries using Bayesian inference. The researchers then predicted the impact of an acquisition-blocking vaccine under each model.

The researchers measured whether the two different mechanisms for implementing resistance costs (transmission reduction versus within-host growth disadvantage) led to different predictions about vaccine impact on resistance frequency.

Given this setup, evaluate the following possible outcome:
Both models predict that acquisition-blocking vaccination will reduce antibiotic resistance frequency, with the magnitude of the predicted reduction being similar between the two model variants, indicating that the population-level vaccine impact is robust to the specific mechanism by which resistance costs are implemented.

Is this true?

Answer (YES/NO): NO